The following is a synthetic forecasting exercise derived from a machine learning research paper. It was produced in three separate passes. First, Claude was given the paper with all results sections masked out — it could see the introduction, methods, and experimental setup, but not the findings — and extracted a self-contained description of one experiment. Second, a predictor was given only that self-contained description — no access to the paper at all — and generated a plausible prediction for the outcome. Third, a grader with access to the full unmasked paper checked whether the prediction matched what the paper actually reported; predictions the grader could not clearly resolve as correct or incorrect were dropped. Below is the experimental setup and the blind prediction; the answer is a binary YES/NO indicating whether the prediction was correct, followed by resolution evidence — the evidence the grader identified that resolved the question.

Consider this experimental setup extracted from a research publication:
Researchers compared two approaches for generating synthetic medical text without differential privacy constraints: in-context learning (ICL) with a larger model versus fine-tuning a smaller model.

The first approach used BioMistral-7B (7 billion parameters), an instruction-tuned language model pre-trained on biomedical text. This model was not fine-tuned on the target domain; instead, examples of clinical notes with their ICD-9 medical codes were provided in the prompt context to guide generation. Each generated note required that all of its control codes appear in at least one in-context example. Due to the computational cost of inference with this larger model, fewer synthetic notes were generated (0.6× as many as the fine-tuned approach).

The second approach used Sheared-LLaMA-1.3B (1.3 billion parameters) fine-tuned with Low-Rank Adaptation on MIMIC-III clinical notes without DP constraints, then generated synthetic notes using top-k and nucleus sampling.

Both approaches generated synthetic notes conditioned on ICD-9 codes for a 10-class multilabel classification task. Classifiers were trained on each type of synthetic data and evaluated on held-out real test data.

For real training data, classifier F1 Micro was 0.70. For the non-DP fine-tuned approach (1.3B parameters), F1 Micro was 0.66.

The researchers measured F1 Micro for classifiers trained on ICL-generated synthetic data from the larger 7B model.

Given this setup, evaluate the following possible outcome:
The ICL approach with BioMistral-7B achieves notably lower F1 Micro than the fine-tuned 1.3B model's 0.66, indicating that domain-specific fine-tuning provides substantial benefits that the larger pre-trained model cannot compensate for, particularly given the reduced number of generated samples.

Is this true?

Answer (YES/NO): YES